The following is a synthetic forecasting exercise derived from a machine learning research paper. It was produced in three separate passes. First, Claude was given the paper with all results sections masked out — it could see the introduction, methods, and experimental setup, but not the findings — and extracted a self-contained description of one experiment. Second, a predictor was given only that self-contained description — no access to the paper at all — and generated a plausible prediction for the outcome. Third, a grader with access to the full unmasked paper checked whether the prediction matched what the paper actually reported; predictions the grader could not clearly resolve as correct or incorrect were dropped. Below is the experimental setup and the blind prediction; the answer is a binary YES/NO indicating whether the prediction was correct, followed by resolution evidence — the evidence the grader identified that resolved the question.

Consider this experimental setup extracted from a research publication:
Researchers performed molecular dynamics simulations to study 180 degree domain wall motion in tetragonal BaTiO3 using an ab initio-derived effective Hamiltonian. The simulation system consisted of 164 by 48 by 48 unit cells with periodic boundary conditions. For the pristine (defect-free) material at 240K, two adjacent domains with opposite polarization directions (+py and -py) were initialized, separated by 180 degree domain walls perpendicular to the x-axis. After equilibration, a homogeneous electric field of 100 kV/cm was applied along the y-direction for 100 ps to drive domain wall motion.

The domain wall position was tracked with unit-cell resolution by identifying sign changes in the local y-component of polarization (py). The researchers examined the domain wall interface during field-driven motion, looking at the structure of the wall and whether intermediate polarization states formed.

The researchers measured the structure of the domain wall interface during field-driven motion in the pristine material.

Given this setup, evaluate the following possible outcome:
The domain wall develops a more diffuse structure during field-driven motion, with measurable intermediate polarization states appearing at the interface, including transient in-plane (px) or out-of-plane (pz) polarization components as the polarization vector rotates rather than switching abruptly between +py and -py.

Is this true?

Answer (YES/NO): NO